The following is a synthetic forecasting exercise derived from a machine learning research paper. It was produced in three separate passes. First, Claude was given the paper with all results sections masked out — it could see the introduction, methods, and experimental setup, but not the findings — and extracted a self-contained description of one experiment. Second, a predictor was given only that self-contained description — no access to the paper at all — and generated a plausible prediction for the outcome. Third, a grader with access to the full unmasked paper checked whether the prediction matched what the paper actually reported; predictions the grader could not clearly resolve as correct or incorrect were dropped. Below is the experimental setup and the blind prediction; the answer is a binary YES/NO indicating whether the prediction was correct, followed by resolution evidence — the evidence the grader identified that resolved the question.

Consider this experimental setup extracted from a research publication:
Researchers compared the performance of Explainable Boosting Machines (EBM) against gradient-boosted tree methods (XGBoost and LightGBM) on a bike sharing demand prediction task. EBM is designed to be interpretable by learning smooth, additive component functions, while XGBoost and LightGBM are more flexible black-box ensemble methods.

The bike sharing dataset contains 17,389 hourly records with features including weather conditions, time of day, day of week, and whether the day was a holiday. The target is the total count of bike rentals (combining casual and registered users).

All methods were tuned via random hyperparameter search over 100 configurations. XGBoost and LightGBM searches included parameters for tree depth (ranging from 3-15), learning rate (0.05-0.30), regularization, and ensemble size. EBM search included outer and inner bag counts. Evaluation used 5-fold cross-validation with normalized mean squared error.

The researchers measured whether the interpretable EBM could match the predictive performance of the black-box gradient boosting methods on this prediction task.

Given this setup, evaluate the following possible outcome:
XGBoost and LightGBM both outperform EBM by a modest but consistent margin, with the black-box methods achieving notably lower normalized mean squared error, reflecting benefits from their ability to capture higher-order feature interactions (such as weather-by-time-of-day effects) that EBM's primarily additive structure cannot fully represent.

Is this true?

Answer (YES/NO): NO